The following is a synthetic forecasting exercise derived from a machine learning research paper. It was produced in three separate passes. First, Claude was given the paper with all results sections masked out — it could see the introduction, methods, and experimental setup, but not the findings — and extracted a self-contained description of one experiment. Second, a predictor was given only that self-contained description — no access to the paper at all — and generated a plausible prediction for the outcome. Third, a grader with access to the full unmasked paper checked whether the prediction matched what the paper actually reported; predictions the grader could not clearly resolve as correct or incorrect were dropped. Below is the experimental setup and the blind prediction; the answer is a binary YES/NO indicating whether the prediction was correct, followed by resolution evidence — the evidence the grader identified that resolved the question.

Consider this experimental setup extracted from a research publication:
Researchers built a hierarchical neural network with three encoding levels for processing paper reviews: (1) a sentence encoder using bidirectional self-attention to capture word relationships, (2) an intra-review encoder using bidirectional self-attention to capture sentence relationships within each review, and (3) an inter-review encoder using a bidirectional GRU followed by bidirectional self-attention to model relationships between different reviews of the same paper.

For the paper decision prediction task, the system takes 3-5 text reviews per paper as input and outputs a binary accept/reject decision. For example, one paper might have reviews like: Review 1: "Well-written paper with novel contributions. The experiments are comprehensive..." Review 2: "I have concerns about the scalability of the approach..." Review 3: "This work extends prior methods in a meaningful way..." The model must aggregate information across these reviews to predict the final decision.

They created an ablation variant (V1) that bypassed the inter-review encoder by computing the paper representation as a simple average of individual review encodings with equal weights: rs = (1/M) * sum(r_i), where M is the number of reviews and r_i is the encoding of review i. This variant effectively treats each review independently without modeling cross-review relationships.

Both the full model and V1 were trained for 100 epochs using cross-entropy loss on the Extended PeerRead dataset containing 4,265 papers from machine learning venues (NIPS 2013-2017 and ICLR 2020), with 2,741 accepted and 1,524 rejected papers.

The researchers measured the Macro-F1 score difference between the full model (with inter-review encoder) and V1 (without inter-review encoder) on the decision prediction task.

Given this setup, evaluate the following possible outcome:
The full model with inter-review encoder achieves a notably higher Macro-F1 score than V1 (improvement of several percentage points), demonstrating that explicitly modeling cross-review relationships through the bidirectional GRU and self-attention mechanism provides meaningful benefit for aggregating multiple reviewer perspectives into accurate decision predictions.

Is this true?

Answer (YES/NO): NO